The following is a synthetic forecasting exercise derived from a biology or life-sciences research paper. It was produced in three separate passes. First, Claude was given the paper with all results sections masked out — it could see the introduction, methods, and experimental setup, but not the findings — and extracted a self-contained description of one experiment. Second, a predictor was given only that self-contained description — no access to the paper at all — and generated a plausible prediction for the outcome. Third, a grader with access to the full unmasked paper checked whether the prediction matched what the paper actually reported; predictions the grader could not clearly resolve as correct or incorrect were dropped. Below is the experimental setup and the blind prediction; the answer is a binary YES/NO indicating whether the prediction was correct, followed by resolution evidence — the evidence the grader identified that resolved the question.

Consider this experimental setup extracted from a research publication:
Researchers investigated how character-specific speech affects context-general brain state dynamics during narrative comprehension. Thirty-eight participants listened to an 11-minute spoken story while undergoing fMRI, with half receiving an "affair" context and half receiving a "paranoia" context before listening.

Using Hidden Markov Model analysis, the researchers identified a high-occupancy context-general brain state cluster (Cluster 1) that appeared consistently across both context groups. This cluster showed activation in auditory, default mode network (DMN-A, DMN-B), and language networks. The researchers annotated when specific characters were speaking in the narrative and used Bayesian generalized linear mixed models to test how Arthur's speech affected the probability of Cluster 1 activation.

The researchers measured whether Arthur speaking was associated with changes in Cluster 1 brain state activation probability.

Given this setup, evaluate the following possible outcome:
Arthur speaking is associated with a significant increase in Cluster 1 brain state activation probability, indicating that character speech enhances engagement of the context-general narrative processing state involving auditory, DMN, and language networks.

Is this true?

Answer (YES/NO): YES